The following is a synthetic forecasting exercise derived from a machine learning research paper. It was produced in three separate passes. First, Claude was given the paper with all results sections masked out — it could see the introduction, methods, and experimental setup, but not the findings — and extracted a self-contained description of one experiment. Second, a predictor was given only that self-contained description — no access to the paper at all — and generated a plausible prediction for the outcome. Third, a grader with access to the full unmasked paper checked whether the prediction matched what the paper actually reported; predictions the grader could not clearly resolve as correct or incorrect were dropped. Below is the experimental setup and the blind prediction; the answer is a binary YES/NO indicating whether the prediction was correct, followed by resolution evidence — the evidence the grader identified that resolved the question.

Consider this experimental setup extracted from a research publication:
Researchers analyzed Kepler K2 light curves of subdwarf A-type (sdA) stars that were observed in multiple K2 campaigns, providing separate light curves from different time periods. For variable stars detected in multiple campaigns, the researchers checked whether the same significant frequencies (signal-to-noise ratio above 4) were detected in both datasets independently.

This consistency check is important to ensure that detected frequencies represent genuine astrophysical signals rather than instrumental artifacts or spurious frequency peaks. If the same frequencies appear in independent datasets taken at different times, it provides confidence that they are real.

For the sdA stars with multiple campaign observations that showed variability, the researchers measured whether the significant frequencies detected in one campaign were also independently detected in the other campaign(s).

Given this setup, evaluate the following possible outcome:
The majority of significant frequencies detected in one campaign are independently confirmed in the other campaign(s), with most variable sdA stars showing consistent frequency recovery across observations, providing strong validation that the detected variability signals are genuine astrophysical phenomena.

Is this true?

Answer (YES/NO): YES